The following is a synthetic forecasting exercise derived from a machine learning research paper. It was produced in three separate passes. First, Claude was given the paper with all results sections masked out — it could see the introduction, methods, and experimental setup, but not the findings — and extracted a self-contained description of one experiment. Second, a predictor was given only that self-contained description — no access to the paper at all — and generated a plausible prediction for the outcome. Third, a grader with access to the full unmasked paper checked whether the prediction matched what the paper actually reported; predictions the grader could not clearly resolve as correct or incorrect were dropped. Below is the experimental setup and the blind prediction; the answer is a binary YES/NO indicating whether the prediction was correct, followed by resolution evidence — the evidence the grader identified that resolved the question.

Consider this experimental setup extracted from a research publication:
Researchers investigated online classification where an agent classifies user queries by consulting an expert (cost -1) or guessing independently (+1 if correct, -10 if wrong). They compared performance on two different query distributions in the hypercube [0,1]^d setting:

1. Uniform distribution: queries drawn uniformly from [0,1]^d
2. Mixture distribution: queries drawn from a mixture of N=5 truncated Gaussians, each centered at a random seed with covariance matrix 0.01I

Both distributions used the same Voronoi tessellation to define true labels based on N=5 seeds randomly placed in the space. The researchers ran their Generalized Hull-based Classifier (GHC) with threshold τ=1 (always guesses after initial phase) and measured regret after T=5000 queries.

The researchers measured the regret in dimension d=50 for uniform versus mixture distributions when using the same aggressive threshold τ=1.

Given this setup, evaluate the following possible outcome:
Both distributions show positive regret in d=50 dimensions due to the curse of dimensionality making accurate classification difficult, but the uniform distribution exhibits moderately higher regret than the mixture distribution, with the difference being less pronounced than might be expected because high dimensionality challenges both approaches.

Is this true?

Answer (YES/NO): NO